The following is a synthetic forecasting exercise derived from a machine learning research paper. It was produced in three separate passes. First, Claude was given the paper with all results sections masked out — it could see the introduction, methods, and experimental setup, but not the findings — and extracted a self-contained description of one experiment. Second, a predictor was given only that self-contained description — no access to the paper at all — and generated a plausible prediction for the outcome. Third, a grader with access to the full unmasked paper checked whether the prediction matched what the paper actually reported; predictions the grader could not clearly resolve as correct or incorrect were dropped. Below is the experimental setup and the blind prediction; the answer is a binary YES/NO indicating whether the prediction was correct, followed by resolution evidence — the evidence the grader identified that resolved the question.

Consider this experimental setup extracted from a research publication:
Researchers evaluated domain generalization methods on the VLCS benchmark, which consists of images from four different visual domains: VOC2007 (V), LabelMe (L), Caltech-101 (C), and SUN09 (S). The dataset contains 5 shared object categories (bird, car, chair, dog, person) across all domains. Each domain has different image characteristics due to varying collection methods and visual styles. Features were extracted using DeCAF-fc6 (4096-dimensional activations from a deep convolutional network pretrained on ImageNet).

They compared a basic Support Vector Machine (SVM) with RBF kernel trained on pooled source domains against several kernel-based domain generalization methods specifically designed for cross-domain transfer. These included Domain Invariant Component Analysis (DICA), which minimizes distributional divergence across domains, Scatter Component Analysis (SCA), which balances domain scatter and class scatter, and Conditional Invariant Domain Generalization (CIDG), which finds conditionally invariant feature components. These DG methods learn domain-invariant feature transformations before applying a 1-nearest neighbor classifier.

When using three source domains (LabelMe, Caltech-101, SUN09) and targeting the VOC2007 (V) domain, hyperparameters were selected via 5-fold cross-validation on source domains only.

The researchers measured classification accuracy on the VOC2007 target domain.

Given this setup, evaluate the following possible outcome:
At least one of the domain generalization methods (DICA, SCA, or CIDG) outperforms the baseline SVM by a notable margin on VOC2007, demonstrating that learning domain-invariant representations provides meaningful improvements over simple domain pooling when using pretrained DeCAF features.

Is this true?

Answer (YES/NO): NO